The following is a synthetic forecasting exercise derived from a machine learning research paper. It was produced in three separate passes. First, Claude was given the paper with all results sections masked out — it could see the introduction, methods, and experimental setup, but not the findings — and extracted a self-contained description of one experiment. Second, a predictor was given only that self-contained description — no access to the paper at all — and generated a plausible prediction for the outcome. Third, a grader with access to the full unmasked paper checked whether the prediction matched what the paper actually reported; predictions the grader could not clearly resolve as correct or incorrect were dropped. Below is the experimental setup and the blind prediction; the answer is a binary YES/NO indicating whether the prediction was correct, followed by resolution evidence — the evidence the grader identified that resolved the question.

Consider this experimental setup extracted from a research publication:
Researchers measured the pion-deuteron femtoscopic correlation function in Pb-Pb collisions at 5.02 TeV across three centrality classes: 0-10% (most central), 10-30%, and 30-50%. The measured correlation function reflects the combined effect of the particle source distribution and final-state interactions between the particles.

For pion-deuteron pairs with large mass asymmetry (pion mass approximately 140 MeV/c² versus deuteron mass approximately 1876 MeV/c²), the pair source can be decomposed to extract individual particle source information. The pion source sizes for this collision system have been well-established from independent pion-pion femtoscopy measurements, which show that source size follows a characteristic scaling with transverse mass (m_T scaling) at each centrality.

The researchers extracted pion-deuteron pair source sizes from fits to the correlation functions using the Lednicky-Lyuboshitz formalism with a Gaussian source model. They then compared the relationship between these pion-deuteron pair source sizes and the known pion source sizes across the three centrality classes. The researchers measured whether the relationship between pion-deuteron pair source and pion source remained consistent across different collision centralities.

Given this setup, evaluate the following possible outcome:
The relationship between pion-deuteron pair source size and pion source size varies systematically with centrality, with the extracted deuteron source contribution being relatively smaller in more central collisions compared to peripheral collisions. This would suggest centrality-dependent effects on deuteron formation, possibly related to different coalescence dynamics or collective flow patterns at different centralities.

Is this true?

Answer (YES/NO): NO